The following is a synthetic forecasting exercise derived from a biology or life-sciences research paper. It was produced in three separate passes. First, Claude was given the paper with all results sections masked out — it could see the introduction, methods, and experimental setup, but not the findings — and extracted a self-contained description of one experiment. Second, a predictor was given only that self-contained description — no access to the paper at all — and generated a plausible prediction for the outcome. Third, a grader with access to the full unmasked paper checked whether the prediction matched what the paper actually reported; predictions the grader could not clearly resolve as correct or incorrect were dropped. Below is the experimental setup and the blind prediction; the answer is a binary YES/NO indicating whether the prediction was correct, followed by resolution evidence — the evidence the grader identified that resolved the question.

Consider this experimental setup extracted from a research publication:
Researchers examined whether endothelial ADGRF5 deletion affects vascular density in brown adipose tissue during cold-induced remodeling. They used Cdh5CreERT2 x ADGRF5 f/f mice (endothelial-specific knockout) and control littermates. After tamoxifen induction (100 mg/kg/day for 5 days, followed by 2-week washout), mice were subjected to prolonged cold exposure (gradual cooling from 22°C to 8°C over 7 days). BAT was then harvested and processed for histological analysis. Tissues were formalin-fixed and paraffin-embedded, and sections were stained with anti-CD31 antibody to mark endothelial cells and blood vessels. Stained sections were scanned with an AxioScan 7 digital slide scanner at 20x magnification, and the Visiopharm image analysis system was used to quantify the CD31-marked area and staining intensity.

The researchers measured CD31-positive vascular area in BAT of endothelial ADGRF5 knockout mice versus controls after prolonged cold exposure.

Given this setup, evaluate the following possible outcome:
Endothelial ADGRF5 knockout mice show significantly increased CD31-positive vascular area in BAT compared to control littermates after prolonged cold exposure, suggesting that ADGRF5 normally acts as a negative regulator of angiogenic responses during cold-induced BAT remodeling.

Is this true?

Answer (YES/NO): NO